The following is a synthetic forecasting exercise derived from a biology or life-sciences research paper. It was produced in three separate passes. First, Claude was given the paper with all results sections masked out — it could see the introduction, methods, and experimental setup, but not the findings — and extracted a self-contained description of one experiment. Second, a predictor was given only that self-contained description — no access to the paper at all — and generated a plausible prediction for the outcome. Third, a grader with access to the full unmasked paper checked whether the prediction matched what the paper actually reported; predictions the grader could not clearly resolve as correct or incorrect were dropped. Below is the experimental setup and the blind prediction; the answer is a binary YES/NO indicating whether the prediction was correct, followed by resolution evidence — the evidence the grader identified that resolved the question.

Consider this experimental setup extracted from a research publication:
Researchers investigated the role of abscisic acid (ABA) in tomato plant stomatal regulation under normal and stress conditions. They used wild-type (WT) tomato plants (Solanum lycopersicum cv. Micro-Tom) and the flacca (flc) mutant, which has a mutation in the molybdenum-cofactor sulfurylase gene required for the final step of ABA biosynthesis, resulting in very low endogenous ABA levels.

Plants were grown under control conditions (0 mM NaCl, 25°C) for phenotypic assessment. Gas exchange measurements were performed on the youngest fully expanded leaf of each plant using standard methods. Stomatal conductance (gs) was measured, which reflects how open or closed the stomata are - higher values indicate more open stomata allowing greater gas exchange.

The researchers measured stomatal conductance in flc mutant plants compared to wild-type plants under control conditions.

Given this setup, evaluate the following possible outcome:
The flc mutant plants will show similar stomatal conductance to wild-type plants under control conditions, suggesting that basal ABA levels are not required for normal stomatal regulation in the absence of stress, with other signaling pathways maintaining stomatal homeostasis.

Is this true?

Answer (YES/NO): NO